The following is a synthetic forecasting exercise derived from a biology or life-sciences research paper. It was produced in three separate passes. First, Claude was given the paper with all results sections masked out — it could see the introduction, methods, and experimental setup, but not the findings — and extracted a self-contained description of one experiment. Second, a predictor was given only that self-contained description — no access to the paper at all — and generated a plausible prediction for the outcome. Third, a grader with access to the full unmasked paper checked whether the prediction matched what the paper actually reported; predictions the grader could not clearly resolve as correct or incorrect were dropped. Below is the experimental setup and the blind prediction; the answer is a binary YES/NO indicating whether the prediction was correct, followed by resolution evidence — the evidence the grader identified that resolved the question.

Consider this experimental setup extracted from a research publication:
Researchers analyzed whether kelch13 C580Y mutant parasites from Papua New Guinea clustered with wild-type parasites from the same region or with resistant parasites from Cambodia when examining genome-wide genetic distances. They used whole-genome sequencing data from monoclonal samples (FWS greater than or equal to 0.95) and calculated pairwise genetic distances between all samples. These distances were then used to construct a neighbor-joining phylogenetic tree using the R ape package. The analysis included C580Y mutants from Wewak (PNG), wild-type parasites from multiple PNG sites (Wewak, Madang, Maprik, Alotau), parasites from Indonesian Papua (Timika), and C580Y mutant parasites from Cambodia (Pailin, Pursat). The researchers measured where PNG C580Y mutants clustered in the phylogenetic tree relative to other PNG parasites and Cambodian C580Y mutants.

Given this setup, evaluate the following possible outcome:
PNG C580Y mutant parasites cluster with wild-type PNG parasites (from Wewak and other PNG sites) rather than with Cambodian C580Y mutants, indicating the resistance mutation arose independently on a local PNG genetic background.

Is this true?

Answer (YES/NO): NO